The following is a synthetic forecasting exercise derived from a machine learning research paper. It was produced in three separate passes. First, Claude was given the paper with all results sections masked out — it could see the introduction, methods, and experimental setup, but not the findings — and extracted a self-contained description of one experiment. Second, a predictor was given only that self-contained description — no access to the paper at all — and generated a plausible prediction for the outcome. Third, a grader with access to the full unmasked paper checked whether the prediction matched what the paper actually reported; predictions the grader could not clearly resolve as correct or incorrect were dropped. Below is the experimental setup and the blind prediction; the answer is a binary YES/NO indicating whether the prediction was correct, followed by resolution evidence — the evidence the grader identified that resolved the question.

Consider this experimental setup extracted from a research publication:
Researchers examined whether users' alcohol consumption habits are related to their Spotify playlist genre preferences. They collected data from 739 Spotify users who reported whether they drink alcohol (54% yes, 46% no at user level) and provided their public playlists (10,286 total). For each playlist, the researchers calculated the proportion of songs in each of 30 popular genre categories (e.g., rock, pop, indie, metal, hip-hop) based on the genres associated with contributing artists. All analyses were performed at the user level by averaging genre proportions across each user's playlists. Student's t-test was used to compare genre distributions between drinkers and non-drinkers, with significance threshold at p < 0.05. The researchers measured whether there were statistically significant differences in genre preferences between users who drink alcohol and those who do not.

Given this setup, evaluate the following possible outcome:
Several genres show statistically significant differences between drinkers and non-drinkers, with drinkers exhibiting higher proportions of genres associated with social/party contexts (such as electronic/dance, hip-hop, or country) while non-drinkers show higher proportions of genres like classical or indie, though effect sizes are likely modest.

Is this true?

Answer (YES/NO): NO